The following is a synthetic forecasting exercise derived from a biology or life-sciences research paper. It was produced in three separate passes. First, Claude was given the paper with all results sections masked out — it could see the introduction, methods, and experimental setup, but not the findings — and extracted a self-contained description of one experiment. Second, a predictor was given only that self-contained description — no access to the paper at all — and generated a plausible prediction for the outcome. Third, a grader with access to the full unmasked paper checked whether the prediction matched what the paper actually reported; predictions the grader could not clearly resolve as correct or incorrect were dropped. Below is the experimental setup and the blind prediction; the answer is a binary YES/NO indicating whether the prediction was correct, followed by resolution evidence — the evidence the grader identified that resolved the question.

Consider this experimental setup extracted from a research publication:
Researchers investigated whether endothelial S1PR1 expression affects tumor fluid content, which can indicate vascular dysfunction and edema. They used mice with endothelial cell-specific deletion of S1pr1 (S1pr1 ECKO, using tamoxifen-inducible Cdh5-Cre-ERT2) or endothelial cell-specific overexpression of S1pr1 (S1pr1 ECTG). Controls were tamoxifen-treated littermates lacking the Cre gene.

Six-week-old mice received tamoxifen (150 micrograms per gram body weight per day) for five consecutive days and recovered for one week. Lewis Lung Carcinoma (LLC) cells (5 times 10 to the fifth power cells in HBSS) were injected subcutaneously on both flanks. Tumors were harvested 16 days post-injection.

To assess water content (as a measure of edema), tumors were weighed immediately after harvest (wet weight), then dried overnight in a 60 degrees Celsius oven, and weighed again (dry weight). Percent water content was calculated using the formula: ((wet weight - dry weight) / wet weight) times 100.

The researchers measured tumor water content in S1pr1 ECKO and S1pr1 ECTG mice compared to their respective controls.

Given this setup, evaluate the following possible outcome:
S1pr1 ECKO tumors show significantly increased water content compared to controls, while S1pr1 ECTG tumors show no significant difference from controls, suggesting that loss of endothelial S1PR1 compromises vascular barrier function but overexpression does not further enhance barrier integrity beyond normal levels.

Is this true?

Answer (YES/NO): NO